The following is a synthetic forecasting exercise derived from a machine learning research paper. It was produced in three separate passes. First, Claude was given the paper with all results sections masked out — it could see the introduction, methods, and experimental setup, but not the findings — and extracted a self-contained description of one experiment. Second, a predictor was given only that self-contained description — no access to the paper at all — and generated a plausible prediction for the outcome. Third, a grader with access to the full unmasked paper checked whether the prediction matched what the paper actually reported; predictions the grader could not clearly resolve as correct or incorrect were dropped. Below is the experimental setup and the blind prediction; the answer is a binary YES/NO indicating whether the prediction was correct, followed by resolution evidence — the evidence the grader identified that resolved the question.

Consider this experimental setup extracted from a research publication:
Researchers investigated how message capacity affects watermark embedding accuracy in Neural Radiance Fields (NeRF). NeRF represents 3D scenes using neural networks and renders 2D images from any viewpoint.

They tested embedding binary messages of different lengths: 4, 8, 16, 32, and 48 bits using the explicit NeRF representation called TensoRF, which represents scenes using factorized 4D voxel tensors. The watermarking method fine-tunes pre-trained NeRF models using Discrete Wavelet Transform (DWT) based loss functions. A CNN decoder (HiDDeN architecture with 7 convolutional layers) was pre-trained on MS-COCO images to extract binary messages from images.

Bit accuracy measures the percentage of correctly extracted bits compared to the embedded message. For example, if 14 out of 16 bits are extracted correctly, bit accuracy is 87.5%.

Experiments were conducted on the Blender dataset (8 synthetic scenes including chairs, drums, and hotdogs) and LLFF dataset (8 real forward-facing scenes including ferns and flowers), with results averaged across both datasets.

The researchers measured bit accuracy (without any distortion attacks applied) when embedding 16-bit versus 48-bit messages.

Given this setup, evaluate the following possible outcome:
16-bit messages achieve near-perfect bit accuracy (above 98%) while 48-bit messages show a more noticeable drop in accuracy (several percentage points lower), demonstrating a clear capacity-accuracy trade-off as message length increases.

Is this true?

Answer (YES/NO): NO